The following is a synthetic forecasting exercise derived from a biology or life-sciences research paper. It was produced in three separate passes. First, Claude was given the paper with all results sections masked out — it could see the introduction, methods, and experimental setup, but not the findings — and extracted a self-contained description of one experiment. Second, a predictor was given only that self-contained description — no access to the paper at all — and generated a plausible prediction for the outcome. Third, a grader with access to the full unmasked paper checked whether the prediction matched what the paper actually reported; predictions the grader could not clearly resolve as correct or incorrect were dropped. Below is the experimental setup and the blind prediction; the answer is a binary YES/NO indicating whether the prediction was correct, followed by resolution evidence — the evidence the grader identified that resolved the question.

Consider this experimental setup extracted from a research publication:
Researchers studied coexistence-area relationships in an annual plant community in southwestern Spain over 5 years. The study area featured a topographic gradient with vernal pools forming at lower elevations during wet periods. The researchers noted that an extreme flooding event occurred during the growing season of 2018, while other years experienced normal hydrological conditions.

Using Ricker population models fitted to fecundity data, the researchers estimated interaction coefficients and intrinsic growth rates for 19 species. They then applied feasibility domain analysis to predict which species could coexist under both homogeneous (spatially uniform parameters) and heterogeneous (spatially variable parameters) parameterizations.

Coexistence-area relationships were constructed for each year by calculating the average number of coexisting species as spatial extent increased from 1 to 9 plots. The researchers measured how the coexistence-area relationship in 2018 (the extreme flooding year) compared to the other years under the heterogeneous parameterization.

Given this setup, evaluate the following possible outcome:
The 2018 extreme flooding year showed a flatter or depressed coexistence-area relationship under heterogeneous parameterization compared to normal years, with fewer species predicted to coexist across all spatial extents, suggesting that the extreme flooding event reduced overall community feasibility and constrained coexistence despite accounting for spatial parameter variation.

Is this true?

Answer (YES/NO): YES